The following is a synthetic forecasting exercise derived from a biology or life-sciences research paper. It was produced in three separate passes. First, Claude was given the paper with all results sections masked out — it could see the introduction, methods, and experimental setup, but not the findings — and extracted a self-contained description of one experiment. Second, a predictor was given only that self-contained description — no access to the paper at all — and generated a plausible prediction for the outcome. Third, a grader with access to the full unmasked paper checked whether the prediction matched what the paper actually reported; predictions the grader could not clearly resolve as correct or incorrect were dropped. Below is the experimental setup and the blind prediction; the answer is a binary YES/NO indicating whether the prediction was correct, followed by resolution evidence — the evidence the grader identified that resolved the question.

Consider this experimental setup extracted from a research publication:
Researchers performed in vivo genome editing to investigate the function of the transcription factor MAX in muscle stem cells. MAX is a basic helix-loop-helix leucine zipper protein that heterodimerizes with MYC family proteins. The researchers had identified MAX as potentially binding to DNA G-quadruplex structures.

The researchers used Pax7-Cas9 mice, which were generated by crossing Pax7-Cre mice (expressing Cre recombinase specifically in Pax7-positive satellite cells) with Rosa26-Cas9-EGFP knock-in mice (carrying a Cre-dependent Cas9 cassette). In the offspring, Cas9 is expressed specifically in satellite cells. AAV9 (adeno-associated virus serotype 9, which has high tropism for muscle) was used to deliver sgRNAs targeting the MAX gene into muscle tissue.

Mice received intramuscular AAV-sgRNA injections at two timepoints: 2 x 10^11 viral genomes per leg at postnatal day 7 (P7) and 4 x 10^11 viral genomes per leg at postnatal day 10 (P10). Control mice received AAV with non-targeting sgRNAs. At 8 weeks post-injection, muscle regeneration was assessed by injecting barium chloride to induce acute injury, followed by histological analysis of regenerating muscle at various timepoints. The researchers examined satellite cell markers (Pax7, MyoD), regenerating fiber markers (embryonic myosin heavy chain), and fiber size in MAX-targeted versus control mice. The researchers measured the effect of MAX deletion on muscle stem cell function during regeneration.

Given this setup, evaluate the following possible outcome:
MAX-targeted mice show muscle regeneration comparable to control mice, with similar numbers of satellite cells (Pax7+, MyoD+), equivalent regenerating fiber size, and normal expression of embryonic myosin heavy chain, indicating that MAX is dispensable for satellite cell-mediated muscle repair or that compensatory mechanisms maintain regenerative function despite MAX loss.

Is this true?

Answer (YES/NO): NO